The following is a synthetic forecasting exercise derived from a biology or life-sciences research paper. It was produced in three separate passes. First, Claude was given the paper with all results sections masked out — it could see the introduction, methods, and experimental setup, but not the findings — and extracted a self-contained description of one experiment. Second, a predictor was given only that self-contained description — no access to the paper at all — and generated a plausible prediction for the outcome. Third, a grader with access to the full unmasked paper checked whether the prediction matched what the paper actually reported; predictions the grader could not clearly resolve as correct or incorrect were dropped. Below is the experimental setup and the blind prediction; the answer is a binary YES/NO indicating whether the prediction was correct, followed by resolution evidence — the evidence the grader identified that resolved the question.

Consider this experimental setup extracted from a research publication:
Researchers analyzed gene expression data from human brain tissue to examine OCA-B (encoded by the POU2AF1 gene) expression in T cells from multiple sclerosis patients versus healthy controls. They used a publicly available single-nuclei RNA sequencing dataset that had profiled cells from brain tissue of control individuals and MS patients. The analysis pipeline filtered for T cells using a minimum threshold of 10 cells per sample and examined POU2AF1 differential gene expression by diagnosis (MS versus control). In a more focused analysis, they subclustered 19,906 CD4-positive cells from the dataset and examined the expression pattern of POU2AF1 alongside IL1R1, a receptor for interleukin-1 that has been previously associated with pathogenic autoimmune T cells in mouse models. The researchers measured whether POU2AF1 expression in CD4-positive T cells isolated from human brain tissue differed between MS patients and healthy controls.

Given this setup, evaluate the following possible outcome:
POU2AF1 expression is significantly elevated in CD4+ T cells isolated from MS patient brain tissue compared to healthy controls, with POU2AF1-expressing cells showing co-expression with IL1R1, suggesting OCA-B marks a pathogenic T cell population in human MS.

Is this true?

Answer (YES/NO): YES